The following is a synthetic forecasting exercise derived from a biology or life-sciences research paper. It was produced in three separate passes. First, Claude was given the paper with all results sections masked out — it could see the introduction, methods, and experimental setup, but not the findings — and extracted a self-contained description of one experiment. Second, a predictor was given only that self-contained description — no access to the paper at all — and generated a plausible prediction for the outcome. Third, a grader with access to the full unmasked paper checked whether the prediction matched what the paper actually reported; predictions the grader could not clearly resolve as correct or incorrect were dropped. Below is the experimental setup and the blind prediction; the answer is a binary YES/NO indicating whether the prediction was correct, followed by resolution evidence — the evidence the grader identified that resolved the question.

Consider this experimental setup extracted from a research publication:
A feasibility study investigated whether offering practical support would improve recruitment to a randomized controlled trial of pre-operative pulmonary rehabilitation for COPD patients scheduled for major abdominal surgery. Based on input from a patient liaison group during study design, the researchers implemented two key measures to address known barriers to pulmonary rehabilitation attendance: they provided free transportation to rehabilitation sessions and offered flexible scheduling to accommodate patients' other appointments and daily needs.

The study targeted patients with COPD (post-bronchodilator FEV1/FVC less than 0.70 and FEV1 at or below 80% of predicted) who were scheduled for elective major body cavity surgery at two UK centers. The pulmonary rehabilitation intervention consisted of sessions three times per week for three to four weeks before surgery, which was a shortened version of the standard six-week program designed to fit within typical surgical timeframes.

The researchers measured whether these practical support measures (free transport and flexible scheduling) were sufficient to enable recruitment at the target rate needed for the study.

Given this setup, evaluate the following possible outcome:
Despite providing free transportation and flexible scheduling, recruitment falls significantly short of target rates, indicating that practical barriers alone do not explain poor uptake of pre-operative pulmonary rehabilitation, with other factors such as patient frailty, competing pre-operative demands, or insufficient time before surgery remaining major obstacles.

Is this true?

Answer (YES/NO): YES